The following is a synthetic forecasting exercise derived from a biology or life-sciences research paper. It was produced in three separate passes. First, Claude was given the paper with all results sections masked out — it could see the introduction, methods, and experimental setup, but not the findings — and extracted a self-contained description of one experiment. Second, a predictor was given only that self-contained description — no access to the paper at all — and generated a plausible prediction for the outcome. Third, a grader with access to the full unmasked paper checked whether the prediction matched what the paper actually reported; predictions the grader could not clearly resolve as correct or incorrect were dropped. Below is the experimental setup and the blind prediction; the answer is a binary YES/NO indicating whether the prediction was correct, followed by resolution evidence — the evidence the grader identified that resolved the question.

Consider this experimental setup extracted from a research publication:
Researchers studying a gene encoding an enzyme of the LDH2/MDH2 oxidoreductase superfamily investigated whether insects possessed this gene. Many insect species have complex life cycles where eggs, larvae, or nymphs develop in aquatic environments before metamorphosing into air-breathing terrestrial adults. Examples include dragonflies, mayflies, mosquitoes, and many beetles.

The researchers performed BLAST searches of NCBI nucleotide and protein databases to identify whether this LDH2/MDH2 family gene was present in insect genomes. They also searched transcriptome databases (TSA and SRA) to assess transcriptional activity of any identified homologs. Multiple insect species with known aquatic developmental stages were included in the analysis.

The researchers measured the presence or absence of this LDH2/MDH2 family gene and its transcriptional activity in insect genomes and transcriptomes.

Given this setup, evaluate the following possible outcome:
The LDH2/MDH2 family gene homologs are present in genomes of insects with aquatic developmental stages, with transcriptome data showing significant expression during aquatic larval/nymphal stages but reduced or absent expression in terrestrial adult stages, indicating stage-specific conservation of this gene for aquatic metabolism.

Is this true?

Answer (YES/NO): NO